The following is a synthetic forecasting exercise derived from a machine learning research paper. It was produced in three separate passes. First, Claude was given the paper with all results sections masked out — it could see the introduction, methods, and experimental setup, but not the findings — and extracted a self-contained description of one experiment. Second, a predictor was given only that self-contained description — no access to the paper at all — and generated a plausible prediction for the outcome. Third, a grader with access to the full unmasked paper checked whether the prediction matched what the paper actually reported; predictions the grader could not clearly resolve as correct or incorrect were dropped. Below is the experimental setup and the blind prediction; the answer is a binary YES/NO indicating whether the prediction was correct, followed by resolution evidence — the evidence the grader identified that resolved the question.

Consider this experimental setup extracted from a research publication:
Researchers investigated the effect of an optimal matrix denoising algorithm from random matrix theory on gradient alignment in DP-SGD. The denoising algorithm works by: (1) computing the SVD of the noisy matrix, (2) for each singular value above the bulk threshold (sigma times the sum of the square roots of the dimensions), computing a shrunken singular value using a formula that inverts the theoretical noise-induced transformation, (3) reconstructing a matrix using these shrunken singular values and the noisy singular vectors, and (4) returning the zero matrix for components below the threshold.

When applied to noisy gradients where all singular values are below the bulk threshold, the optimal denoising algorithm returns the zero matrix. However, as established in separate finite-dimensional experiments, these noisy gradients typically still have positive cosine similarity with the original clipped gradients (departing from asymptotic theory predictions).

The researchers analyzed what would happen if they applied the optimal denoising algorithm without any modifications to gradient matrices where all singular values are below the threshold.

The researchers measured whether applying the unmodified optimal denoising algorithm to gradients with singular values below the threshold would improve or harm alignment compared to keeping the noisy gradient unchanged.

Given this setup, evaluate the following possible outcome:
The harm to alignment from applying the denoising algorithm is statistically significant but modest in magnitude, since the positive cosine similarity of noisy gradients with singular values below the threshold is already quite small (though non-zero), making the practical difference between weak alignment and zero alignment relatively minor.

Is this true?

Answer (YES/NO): NO